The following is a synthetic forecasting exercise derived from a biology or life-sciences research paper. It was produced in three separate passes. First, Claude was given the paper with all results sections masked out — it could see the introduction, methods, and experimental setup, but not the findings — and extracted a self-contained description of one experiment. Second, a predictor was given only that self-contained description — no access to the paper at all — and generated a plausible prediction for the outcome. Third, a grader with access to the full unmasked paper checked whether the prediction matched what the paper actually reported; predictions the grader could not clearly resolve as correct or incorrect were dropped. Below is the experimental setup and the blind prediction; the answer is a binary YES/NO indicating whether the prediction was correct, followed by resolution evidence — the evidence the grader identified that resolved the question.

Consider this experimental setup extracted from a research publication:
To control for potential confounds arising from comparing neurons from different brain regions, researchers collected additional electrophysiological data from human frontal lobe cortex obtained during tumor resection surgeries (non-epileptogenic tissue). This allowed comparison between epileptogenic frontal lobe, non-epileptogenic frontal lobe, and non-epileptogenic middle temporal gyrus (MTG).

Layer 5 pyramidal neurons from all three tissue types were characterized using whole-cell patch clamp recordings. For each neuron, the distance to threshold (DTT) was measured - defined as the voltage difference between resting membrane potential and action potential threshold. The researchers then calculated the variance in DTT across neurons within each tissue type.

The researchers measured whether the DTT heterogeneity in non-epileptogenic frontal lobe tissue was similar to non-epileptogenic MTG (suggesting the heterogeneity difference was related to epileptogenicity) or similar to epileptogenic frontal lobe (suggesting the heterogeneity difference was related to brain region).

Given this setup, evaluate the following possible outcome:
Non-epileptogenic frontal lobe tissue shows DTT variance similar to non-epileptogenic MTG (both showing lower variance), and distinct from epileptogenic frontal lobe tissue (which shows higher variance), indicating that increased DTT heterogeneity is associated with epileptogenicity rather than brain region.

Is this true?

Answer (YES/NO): NO